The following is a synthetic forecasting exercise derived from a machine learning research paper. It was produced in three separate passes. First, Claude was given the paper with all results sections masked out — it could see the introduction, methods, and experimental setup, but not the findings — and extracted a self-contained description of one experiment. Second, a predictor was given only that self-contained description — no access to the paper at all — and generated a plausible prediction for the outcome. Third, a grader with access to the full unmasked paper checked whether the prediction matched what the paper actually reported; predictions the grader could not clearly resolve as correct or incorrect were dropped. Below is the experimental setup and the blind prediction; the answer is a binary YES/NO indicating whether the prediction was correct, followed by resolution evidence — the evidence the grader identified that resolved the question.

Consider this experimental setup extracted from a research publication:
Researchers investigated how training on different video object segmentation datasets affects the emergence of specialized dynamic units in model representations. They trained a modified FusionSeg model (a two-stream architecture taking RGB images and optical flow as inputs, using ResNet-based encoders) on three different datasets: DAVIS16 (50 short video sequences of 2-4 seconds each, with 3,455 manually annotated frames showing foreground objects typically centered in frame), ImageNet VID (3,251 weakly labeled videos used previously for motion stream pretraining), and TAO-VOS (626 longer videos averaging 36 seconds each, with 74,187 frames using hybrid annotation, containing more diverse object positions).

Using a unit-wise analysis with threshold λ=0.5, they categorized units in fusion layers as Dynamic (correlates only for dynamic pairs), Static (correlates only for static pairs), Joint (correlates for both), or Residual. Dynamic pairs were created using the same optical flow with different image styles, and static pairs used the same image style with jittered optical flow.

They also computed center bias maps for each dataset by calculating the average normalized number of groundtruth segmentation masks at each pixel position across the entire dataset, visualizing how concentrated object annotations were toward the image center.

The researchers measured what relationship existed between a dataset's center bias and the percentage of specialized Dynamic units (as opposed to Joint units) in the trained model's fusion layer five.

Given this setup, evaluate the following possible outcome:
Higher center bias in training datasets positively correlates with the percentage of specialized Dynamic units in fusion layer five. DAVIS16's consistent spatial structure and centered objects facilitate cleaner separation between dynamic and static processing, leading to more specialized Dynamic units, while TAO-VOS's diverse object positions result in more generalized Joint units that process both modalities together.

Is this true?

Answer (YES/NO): NO